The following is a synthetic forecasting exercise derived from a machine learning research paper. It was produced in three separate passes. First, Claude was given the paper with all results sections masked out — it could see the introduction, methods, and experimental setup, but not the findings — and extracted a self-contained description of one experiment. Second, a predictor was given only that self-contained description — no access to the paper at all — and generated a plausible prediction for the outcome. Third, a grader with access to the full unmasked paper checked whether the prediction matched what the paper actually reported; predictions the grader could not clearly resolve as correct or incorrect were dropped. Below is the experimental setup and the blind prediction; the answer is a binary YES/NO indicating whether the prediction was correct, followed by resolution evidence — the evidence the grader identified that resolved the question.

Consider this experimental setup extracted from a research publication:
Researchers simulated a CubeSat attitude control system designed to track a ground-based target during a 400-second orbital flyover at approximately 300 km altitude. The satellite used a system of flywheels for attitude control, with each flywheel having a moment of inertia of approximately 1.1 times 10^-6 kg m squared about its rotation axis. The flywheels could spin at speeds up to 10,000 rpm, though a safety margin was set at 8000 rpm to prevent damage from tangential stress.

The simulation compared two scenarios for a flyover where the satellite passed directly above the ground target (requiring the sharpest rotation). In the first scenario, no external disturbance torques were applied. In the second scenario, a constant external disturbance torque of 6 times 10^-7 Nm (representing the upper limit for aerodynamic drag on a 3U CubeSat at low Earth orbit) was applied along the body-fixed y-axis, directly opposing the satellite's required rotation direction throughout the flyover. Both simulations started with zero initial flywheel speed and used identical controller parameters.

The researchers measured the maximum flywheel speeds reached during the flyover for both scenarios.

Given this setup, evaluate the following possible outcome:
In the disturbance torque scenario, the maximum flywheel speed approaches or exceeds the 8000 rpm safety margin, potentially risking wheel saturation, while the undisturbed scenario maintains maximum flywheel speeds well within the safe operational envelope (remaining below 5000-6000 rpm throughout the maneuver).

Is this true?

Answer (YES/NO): NO